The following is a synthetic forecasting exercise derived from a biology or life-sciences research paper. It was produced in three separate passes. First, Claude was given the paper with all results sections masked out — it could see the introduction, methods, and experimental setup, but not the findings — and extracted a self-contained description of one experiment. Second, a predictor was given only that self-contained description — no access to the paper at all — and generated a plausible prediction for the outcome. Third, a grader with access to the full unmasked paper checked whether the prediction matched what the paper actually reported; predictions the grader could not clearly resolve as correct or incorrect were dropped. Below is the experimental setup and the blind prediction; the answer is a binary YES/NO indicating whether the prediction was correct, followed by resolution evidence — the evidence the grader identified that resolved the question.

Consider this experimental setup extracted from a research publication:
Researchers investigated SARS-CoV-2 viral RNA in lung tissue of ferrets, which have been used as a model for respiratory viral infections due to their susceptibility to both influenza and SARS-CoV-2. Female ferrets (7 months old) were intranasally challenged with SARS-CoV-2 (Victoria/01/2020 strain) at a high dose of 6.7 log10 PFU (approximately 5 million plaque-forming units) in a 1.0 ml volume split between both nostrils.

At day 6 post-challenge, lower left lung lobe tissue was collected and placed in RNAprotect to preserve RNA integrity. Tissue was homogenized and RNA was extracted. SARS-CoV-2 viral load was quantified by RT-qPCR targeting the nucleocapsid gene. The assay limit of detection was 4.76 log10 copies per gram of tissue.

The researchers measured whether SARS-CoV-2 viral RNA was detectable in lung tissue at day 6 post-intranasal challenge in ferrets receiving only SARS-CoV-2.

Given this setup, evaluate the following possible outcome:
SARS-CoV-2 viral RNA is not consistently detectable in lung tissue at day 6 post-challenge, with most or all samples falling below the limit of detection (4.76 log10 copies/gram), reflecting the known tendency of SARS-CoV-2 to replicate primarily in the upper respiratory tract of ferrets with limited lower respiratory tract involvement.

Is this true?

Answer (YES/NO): YES